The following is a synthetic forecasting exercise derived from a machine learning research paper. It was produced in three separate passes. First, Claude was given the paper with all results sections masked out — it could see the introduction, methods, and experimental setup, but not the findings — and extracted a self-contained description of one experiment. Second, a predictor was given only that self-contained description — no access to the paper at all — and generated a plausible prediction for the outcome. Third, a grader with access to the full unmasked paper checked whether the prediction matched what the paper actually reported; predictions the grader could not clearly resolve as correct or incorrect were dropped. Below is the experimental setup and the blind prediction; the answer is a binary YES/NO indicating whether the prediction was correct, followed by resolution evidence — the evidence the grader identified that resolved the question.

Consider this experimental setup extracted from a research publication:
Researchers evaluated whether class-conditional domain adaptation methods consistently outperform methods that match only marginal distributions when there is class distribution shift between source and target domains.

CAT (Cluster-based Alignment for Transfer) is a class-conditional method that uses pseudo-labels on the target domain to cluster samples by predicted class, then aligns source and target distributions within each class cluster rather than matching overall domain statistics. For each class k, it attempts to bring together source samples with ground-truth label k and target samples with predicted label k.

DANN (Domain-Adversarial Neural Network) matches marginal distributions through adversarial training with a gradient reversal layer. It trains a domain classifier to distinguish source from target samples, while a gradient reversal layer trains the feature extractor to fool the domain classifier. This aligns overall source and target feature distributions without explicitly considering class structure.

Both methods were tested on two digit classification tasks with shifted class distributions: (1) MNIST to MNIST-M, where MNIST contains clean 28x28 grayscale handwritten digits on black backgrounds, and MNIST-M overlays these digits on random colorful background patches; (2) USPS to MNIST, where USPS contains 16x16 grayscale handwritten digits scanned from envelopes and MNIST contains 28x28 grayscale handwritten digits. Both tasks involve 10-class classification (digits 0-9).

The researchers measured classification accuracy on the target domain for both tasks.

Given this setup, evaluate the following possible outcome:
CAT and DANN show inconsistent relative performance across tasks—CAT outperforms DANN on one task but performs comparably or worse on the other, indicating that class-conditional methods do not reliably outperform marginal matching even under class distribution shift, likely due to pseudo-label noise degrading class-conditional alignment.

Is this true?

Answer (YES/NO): YES